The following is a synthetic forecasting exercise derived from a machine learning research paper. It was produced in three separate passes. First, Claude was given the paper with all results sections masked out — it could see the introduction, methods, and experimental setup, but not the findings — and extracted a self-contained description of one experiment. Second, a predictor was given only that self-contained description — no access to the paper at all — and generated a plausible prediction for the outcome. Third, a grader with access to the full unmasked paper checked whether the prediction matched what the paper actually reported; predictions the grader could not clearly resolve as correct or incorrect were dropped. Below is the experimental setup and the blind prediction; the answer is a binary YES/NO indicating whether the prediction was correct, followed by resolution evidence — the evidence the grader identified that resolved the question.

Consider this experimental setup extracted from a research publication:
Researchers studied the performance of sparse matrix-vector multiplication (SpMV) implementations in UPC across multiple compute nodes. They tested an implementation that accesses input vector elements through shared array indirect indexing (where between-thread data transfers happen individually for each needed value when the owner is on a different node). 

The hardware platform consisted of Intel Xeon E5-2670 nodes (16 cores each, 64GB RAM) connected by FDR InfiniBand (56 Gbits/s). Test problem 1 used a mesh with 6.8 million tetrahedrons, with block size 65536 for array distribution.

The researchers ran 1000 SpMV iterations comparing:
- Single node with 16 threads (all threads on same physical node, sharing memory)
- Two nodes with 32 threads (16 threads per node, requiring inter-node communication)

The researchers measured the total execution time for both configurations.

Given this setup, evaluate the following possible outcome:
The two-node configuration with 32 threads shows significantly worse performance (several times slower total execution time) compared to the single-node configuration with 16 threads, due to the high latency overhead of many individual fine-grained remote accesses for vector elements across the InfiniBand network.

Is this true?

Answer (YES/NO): YES